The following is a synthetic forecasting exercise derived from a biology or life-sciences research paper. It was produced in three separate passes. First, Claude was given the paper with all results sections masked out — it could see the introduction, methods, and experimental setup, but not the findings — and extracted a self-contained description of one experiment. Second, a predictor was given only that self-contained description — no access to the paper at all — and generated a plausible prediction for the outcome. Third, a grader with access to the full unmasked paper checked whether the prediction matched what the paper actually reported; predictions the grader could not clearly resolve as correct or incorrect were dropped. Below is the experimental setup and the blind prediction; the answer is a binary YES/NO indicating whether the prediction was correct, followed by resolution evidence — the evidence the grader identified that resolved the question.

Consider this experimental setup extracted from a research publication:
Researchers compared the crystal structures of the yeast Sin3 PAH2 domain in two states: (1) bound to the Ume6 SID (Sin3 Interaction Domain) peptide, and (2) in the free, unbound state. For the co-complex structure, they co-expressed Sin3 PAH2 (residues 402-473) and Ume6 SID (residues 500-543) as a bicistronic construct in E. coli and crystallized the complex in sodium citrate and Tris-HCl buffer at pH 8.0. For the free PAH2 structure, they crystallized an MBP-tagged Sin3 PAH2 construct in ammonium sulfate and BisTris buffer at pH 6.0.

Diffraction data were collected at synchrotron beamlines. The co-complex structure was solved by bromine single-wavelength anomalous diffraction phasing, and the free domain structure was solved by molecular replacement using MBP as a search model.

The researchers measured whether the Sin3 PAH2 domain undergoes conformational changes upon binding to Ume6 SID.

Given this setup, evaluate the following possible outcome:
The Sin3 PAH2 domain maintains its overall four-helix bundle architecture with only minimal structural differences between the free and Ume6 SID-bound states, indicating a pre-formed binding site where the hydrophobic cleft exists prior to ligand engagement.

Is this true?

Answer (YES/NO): YES